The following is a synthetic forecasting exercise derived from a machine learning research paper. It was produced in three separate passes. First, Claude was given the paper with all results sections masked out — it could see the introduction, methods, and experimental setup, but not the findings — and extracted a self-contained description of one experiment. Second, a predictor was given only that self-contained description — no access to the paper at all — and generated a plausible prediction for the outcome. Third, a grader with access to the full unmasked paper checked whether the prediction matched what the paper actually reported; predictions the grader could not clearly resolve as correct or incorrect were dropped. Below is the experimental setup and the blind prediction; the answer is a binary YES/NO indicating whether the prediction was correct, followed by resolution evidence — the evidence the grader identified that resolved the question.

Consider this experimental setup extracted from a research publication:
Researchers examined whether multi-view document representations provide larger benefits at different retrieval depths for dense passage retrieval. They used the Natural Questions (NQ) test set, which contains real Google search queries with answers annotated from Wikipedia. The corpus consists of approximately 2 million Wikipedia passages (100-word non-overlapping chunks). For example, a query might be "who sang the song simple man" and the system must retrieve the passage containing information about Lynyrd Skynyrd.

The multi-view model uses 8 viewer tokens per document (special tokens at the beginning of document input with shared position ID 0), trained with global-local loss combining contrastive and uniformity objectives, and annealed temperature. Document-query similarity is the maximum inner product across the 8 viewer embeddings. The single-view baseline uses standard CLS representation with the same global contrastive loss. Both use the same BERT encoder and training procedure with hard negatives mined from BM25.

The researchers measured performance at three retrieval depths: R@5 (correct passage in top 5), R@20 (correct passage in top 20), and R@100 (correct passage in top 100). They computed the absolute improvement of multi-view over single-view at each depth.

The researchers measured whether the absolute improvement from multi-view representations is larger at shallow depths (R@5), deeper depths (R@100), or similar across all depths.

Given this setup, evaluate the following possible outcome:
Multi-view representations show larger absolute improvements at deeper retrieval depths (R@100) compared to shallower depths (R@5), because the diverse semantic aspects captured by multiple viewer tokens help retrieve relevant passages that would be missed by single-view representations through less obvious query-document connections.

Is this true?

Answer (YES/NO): NO